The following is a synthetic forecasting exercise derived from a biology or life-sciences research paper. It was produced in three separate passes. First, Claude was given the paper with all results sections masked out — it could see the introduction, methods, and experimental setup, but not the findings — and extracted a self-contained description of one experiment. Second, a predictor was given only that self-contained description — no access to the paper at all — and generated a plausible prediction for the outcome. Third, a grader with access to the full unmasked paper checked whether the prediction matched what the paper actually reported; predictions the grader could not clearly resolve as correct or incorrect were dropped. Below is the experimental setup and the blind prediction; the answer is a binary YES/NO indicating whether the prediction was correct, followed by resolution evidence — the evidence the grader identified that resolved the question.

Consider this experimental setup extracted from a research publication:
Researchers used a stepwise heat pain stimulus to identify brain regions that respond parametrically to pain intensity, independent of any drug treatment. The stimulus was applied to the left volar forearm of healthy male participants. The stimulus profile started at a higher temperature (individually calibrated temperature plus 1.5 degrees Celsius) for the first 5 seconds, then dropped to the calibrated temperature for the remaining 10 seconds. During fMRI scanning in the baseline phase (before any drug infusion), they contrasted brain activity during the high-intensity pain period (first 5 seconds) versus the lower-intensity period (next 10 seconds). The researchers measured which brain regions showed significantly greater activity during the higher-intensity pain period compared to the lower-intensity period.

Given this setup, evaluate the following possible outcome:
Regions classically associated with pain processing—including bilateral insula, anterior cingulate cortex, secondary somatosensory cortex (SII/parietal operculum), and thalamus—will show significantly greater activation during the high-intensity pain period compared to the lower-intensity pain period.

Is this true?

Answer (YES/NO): NO